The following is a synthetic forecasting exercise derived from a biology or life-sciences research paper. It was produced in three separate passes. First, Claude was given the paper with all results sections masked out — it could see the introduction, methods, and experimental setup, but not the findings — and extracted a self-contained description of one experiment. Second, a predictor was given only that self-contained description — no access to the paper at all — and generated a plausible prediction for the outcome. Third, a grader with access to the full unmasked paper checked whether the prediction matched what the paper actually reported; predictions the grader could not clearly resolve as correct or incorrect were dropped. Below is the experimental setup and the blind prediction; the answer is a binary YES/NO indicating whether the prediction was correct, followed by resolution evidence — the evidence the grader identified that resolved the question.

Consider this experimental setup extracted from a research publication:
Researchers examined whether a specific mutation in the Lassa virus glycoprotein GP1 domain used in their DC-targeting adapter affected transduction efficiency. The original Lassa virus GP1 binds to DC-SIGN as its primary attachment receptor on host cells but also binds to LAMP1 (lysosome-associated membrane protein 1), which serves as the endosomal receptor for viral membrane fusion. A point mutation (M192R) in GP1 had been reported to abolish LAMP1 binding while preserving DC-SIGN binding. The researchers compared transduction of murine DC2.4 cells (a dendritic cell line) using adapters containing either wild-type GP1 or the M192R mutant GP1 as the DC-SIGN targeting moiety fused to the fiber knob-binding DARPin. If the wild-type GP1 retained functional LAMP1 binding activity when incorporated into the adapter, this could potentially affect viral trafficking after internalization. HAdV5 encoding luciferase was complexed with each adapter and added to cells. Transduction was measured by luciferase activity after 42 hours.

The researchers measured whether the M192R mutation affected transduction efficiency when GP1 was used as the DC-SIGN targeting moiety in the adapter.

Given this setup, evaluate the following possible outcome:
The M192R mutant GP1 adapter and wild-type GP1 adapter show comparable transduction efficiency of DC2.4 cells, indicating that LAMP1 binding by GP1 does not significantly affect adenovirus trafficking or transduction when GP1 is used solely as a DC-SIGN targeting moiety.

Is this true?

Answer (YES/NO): NO